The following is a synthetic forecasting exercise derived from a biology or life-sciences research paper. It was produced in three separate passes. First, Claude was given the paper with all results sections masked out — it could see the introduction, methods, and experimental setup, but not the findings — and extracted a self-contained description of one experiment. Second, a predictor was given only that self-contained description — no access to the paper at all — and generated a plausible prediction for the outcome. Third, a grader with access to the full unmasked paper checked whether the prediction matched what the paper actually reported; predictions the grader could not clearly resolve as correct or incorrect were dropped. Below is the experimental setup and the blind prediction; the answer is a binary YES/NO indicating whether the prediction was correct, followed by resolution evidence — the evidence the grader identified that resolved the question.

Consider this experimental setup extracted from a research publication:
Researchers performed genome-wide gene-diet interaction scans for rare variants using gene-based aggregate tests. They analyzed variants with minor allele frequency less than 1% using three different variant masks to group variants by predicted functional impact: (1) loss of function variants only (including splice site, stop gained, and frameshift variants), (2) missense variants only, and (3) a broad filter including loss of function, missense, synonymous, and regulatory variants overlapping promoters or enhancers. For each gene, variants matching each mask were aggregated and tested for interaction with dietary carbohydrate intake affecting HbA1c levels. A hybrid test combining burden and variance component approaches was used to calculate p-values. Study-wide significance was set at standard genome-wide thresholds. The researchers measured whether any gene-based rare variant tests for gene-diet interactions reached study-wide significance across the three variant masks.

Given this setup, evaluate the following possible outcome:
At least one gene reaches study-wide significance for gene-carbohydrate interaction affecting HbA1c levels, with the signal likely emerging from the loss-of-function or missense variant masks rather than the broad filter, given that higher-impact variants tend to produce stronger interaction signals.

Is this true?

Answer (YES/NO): NO